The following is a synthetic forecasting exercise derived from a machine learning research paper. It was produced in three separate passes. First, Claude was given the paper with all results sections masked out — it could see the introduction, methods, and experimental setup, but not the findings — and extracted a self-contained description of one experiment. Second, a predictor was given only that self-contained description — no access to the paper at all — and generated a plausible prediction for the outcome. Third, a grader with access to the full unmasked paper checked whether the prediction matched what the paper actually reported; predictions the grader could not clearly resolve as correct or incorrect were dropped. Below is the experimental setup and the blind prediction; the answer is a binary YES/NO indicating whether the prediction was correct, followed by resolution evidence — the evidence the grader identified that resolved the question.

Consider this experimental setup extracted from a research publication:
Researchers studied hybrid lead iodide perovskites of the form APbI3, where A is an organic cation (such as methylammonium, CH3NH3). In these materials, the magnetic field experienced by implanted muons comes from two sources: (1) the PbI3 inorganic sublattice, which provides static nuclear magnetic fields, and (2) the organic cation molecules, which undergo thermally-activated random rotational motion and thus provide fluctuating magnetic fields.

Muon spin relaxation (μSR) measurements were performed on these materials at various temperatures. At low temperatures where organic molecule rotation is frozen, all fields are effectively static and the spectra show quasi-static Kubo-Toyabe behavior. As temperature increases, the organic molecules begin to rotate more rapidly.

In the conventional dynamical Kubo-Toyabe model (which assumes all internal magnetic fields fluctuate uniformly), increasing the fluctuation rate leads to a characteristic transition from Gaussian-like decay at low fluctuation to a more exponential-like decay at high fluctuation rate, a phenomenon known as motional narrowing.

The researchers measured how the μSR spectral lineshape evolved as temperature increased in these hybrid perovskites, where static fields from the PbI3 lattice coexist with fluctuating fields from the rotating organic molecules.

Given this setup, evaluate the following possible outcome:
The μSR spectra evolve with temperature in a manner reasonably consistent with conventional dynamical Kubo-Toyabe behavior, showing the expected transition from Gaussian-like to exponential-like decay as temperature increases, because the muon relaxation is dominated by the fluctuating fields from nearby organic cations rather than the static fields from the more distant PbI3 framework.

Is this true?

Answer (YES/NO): NO